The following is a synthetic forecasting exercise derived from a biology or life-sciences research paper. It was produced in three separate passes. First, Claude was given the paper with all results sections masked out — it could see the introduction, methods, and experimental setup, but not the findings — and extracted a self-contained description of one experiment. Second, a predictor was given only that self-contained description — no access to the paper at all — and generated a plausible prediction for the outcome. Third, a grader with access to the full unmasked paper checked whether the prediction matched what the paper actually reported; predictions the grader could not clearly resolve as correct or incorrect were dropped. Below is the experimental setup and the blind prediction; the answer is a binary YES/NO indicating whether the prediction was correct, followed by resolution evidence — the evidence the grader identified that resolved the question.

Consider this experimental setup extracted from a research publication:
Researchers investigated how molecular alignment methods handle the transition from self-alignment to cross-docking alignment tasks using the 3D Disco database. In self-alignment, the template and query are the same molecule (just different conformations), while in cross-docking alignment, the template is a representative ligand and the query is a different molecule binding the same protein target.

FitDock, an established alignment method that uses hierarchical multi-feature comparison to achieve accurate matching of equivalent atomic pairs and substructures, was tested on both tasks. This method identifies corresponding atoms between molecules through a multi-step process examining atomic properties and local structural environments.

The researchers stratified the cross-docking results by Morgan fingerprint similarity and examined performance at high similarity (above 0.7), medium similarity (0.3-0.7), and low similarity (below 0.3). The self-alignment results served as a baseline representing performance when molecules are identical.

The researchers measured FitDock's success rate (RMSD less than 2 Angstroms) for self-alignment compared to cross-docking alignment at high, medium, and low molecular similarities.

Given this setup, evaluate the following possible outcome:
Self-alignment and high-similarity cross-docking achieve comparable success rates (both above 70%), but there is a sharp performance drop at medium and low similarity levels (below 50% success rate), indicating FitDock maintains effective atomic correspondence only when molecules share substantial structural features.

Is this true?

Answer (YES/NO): NO